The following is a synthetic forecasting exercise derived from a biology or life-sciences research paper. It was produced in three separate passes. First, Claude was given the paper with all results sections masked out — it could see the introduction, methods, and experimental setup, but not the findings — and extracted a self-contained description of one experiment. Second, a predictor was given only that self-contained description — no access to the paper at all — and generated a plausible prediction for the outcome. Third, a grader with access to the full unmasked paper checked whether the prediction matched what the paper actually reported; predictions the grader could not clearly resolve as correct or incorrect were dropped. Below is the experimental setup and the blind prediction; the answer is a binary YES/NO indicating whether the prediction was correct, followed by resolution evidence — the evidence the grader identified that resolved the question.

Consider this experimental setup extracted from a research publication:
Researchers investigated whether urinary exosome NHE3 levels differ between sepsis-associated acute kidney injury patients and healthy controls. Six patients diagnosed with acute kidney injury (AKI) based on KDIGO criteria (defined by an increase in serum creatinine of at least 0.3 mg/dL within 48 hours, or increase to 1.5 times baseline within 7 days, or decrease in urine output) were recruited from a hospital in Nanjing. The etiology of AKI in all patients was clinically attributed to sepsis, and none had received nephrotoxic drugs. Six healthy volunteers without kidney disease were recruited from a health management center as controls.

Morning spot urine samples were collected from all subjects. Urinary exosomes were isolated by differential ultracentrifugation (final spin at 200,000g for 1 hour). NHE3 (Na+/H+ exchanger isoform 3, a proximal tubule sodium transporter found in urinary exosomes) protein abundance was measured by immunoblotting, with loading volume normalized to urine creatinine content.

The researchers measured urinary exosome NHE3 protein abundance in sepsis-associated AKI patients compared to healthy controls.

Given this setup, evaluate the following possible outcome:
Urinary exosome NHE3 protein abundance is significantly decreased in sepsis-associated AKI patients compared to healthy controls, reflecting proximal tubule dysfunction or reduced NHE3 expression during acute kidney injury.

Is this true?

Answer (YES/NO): NO